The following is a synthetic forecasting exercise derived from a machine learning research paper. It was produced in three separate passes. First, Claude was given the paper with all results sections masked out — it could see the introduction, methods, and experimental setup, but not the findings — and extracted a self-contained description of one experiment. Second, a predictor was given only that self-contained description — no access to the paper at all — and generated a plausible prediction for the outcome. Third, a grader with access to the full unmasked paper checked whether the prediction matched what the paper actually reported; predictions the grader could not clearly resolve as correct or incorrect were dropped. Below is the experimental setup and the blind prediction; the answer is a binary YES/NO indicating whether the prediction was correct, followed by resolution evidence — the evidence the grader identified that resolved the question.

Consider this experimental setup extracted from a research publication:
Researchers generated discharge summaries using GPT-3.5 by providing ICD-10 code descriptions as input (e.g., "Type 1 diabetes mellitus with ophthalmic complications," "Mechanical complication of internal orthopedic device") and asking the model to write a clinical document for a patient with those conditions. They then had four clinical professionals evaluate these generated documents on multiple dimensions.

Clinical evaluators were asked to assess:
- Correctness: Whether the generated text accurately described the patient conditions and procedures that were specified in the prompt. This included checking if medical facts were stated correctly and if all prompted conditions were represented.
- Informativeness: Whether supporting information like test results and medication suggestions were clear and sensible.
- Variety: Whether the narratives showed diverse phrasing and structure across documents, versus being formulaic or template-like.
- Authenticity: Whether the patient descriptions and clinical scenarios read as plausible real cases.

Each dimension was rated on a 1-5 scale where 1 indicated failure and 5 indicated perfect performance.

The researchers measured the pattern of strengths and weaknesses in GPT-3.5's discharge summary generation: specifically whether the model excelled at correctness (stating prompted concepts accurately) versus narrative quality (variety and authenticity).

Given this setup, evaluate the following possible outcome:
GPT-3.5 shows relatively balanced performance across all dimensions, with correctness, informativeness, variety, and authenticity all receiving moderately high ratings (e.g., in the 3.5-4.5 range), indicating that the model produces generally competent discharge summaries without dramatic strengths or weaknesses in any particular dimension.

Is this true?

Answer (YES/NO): NO